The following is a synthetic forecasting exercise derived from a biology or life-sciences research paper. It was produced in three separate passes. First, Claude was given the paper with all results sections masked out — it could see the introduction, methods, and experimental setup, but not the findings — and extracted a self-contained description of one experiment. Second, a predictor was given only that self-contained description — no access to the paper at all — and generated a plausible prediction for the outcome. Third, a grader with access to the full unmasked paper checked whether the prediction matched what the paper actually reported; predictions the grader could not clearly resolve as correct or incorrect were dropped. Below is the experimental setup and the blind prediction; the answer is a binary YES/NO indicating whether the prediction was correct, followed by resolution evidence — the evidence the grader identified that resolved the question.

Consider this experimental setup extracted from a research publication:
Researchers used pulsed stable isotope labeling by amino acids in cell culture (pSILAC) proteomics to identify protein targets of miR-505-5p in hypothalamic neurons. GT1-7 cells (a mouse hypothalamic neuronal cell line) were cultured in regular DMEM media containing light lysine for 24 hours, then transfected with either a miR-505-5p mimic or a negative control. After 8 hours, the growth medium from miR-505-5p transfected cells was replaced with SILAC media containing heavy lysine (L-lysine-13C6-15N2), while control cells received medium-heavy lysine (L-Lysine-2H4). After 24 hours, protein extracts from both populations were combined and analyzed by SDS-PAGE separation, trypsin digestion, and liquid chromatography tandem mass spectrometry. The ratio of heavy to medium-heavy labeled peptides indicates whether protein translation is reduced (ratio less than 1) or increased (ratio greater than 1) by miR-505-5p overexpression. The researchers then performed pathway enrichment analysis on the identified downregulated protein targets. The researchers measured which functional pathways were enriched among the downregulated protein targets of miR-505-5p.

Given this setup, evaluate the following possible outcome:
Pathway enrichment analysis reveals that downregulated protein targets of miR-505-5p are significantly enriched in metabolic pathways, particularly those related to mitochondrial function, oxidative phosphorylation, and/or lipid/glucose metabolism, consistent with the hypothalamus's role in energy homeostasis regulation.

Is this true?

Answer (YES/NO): YES